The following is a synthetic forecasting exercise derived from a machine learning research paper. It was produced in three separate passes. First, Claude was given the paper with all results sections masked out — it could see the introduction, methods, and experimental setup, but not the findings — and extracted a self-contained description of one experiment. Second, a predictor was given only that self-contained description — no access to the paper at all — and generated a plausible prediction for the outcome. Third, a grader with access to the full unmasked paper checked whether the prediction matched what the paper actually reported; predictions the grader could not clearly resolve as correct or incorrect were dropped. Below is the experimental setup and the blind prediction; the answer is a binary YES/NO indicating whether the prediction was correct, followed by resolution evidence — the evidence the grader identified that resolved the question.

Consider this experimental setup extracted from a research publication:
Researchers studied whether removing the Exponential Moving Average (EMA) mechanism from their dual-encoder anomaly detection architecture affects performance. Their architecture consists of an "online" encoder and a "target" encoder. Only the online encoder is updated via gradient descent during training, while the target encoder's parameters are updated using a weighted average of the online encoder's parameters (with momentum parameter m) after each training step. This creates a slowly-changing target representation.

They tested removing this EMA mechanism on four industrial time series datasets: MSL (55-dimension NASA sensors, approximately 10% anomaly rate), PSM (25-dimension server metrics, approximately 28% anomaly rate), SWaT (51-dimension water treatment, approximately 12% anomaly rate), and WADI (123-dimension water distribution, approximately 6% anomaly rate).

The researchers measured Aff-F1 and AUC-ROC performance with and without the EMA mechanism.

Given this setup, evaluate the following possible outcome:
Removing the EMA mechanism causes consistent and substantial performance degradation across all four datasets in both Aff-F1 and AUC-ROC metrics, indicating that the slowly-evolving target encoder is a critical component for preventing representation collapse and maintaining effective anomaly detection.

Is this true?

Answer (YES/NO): NO